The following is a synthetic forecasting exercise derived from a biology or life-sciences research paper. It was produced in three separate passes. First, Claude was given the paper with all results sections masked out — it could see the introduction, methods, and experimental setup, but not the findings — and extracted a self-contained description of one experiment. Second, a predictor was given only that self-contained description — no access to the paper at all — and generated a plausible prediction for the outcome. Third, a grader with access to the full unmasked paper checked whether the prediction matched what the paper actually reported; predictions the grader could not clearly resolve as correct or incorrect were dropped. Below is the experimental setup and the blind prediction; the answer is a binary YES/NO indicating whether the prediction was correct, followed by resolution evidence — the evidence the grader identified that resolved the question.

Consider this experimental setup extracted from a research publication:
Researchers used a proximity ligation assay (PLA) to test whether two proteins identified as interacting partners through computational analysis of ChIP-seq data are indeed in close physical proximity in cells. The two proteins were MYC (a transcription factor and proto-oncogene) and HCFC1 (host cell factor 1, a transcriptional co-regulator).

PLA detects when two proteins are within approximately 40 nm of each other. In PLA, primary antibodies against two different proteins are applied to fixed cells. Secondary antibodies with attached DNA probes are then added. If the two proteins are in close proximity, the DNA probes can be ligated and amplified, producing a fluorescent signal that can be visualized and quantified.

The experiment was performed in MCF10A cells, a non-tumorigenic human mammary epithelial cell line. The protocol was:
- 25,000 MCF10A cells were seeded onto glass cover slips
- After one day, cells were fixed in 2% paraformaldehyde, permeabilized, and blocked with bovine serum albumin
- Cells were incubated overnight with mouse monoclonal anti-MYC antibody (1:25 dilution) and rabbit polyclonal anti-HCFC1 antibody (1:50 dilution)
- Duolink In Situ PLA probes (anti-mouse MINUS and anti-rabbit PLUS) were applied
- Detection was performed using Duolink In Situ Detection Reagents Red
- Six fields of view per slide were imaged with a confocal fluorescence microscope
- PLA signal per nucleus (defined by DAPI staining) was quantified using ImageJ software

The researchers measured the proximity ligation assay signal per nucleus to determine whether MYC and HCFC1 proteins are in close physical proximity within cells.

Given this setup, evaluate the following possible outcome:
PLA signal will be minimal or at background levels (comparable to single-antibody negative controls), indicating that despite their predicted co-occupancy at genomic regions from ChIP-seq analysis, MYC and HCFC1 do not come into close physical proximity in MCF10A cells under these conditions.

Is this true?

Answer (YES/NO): NO